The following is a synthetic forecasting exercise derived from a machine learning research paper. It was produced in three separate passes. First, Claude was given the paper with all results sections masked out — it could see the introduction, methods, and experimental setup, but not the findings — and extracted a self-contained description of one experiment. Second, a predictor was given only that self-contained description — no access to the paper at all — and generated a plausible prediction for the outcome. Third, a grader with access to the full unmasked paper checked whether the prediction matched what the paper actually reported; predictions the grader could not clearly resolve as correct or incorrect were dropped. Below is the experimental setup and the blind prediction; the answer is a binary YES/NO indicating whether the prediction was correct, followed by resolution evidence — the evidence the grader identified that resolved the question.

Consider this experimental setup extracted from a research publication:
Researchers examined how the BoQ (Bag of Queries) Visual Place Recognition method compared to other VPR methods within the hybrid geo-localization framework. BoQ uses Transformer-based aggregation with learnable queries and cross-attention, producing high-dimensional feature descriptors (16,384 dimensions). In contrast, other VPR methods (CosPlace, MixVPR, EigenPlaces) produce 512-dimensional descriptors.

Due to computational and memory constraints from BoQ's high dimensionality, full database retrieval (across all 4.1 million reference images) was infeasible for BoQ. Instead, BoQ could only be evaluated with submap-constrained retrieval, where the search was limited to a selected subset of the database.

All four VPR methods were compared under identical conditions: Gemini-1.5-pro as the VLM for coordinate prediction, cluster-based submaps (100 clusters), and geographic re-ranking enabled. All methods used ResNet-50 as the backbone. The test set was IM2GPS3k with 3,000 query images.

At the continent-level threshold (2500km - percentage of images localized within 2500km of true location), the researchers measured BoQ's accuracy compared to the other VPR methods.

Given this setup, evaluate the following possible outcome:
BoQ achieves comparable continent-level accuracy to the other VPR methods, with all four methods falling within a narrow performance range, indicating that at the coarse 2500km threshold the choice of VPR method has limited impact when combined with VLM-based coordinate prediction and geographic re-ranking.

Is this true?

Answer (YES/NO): YES